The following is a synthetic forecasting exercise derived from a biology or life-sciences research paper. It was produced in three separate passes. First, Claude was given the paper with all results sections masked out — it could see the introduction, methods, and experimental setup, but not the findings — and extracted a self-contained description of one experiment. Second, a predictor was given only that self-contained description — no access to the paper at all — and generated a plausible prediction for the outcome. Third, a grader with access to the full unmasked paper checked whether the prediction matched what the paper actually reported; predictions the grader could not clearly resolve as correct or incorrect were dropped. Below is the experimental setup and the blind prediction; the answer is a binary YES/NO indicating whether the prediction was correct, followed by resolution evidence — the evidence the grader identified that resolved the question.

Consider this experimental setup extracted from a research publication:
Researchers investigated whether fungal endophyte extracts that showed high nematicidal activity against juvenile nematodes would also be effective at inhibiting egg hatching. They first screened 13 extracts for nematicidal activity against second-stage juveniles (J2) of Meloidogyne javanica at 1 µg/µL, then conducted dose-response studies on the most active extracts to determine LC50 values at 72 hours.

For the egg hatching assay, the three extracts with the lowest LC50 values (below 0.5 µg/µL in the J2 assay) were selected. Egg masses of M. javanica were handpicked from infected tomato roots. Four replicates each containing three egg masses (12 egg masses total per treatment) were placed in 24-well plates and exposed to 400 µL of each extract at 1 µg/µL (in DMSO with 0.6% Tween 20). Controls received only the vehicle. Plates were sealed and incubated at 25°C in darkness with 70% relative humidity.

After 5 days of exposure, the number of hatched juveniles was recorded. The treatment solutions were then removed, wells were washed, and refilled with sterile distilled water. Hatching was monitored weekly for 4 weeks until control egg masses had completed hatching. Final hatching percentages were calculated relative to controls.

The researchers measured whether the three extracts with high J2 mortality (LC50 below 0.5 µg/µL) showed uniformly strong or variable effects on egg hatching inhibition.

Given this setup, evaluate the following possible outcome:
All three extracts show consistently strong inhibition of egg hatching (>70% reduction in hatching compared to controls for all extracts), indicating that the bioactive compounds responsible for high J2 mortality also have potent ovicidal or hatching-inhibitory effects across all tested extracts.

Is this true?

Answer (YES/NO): NO